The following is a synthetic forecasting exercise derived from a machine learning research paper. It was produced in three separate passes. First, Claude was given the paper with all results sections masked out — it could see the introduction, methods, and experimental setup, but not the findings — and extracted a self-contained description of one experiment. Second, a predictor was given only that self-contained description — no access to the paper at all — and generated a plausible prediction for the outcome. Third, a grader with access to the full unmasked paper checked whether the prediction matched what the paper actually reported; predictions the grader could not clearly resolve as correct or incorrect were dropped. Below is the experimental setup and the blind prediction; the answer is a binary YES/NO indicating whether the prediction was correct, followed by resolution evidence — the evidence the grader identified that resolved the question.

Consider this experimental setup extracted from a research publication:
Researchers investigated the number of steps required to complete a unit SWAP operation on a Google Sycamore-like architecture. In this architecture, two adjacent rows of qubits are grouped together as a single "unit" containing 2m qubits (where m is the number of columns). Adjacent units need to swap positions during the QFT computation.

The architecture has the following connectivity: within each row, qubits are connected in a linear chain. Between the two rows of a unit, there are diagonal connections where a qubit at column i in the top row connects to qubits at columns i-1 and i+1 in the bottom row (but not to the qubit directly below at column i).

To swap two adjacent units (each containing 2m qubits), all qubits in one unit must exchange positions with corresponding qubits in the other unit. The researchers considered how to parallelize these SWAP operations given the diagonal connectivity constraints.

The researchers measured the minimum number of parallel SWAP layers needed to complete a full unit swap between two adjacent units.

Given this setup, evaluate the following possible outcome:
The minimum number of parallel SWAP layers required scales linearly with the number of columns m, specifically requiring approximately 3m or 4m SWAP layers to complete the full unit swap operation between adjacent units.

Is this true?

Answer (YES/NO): NO